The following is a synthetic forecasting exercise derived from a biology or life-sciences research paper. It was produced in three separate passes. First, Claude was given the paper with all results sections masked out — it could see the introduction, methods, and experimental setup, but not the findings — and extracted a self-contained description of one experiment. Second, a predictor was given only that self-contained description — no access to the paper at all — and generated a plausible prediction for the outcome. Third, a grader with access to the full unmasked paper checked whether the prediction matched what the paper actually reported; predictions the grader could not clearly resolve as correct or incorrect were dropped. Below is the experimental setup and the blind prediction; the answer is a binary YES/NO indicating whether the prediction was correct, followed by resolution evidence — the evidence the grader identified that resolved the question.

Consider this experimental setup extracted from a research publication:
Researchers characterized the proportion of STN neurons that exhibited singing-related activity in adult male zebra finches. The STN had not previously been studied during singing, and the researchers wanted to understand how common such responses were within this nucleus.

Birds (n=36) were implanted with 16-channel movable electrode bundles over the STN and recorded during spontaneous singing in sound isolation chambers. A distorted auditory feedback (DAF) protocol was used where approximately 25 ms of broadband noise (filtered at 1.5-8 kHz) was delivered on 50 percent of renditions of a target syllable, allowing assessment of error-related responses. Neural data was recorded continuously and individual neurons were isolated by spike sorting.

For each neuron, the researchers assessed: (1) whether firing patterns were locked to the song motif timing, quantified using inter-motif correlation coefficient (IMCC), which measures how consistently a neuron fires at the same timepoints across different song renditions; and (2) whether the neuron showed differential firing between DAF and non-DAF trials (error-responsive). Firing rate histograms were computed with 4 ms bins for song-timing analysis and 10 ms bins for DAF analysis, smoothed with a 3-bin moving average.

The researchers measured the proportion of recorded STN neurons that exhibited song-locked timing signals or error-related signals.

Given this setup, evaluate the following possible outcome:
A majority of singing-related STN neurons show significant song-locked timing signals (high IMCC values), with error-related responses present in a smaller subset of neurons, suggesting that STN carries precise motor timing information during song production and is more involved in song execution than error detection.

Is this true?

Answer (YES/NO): NO